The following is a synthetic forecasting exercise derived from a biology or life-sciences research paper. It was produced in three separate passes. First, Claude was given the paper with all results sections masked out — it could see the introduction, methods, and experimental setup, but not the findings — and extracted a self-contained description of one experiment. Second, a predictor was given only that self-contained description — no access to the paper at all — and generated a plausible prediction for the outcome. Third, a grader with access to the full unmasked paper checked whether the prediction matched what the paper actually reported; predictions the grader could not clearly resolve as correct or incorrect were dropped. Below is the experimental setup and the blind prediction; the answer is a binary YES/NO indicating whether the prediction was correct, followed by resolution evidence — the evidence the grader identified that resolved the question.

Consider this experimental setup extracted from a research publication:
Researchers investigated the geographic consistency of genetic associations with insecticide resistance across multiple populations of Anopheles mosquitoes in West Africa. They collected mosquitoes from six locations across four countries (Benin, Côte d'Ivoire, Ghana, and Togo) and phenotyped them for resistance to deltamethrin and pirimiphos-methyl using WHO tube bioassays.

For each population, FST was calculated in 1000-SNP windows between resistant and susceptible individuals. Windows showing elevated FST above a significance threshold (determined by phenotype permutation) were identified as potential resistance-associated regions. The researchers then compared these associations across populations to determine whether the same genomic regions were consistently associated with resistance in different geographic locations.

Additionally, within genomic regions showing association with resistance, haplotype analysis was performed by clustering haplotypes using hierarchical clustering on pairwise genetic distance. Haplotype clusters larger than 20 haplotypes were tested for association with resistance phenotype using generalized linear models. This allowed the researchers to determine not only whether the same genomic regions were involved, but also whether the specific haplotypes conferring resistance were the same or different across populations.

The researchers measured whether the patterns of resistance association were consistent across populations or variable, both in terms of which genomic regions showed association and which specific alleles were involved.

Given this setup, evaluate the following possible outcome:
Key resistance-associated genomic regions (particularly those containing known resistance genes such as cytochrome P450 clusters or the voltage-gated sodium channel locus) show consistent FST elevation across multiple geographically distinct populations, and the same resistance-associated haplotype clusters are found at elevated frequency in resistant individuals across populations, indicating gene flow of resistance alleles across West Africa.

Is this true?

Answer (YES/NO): NO